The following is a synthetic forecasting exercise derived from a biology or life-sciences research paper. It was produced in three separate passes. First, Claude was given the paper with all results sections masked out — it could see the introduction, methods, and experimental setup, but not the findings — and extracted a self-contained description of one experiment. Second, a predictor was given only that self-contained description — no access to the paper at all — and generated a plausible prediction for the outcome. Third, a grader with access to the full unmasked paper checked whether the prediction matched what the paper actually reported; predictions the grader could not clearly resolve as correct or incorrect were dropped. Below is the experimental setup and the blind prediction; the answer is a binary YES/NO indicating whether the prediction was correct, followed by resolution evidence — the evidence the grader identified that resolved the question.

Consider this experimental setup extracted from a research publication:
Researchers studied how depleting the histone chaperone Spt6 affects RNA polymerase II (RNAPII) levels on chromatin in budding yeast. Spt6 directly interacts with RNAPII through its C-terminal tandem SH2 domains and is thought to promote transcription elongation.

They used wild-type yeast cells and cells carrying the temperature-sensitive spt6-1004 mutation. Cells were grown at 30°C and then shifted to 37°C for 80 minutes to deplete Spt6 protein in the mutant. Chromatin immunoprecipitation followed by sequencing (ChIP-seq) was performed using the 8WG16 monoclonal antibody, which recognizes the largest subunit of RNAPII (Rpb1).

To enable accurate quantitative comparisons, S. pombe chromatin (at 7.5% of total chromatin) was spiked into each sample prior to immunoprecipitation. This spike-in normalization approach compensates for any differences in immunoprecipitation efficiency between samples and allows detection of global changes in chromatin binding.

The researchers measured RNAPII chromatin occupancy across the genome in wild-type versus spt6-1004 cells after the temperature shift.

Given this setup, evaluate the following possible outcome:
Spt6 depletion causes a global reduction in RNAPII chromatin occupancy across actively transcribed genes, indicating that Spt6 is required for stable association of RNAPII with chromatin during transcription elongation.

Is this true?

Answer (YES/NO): YES